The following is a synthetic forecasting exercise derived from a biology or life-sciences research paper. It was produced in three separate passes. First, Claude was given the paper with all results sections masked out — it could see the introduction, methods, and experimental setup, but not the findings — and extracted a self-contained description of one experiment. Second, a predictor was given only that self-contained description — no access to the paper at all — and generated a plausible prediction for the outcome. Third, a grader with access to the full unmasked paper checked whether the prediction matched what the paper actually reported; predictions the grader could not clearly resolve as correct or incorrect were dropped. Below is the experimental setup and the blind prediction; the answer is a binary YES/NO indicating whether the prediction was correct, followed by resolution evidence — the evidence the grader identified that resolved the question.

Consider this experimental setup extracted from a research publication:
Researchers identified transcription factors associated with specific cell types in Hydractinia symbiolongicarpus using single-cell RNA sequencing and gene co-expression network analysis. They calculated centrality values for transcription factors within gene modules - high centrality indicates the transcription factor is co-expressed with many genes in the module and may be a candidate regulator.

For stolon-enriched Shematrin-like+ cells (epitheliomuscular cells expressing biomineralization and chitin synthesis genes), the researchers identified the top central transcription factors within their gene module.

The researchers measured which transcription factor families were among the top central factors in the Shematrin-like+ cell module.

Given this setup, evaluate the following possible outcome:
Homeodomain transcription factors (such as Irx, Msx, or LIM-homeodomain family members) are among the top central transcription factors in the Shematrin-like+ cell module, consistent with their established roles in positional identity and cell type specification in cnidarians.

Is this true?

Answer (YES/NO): NO